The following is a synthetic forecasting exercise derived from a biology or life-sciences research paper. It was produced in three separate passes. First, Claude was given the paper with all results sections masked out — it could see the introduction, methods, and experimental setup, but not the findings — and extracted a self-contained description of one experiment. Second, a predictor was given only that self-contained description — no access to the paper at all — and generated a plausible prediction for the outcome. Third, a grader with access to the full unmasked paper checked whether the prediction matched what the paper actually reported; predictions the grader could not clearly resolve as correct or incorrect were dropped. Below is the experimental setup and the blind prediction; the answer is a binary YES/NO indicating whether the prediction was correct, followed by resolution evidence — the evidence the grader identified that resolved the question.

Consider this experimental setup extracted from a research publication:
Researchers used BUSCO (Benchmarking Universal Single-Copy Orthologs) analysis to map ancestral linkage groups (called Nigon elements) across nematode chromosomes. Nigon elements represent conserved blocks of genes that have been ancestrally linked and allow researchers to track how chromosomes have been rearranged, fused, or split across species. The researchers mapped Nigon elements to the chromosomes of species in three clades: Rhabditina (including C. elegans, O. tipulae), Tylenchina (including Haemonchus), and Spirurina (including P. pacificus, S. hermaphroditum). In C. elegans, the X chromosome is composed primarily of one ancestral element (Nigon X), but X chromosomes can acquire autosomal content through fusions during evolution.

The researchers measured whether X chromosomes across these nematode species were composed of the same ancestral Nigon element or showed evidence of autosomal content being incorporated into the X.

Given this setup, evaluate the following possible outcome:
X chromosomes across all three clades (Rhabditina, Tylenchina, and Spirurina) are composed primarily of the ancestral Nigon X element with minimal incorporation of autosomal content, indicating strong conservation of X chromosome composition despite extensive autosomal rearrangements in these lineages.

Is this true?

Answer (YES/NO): NO